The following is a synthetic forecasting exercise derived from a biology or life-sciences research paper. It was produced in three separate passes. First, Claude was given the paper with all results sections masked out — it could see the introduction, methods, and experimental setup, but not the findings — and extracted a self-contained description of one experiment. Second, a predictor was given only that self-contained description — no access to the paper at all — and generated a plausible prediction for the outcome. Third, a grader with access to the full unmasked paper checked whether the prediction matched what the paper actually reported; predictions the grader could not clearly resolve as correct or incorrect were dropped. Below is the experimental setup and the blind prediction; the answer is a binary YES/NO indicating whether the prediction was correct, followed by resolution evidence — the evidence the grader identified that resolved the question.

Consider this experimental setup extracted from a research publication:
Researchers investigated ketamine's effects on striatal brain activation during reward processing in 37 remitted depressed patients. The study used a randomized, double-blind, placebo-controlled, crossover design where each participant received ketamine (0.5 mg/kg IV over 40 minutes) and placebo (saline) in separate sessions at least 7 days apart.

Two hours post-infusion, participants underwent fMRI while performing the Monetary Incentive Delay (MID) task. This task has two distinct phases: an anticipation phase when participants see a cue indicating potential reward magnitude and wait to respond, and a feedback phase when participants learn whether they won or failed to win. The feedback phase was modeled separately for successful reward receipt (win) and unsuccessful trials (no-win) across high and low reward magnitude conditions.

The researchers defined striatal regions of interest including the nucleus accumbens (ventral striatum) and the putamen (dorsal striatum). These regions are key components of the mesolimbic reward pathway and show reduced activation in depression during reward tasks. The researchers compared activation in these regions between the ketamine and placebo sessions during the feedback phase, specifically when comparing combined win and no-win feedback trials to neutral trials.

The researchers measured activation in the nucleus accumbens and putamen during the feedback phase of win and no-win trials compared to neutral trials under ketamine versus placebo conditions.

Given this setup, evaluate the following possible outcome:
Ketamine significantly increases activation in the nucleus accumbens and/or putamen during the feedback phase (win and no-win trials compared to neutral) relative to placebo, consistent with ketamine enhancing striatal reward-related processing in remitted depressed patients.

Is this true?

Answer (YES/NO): YES